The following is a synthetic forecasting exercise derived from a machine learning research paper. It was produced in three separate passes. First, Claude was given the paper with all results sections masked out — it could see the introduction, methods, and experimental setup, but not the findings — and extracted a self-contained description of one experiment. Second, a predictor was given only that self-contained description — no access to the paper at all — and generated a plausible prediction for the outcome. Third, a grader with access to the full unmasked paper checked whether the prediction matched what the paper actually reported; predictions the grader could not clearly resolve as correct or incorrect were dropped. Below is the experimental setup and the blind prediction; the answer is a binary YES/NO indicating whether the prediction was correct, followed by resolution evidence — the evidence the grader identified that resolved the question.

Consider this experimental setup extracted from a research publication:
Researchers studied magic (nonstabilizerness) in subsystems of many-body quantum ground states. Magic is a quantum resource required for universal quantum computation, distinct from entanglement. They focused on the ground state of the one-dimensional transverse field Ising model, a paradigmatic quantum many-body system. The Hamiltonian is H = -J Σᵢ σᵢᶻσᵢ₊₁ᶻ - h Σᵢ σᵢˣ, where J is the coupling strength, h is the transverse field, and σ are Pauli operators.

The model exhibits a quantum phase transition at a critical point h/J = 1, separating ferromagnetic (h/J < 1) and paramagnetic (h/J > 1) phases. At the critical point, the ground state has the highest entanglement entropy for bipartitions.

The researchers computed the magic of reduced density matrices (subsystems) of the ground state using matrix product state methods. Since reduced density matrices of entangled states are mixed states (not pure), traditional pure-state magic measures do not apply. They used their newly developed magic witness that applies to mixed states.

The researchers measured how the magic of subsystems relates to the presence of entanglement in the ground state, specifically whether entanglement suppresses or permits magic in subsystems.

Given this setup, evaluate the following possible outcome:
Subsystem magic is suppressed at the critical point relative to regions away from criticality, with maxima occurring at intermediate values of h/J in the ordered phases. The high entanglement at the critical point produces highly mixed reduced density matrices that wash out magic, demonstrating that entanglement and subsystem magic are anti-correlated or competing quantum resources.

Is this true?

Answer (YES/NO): NO